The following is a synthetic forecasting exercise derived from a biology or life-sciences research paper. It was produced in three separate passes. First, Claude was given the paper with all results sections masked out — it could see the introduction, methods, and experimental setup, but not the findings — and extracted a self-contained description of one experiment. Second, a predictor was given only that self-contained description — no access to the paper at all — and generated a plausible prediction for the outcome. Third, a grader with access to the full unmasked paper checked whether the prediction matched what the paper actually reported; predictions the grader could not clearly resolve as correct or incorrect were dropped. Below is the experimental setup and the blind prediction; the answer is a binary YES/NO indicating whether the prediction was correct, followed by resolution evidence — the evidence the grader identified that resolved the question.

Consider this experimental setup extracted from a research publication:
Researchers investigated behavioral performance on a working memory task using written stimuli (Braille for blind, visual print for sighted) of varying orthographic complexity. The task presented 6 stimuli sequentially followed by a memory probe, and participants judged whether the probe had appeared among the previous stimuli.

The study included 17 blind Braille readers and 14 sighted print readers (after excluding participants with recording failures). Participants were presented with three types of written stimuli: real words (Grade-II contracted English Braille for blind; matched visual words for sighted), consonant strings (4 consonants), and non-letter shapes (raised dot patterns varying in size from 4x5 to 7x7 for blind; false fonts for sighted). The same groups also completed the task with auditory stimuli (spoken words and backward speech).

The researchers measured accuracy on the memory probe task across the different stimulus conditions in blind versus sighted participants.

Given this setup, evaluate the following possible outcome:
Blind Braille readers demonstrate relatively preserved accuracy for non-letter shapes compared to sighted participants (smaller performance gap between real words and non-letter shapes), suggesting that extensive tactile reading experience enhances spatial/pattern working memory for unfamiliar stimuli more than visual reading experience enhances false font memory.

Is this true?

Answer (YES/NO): NO